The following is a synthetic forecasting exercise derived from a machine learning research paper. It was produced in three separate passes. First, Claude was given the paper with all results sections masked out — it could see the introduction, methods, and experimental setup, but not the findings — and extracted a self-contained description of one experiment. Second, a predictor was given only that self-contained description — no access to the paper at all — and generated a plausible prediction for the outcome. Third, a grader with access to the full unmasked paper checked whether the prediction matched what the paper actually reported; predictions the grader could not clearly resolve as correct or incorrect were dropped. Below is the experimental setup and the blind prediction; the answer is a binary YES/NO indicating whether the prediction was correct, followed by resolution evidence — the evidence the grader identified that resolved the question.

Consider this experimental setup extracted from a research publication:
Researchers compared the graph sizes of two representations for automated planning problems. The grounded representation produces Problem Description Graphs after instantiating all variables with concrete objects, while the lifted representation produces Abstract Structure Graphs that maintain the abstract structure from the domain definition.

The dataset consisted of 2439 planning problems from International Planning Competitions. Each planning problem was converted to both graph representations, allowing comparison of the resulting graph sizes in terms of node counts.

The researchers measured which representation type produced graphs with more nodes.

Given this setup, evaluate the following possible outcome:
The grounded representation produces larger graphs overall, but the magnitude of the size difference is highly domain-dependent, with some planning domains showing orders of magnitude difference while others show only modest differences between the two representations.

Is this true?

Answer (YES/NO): NO